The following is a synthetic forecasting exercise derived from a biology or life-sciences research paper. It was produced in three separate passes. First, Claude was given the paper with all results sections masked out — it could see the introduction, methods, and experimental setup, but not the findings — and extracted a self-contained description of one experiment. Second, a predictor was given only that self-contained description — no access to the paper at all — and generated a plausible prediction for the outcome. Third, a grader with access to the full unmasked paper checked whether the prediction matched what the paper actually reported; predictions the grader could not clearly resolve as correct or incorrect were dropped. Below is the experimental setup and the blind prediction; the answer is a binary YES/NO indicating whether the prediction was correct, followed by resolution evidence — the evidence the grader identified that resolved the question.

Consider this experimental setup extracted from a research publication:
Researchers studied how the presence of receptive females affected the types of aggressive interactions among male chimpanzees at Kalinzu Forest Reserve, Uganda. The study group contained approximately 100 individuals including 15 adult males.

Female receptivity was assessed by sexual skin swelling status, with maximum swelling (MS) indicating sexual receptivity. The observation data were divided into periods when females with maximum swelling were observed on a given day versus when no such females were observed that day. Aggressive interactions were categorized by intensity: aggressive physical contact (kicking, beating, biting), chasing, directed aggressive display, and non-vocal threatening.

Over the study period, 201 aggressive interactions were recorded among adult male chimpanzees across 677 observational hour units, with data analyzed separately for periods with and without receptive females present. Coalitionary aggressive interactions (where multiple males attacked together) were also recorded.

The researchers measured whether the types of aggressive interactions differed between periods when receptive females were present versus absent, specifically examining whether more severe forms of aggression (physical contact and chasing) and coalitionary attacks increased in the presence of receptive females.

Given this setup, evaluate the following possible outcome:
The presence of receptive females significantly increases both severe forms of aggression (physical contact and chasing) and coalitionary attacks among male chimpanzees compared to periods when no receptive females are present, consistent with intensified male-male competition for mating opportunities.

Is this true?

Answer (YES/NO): YES